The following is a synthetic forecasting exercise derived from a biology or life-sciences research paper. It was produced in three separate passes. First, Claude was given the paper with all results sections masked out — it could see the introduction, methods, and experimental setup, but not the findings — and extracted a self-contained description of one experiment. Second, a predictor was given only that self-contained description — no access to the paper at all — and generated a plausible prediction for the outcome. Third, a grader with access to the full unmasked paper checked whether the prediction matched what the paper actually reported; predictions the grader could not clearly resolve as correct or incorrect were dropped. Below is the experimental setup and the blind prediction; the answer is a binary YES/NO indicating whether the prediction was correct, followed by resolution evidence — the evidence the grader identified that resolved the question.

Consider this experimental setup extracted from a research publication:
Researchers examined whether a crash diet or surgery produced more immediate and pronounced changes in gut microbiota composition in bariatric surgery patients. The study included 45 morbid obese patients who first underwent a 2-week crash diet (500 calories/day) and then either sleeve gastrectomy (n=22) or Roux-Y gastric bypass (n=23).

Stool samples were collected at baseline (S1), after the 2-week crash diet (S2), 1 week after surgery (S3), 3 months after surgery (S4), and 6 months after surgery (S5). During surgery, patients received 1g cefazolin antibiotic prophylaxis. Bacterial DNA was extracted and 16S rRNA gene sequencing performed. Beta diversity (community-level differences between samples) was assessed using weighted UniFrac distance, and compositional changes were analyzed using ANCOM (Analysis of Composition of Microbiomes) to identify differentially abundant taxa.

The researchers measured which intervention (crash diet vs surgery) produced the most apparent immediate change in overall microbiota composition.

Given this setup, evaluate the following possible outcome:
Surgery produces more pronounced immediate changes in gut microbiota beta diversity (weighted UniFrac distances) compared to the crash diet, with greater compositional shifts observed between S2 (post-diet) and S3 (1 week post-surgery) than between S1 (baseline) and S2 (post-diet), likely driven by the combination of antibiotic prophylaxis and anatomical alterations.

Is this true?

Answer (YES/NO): NO